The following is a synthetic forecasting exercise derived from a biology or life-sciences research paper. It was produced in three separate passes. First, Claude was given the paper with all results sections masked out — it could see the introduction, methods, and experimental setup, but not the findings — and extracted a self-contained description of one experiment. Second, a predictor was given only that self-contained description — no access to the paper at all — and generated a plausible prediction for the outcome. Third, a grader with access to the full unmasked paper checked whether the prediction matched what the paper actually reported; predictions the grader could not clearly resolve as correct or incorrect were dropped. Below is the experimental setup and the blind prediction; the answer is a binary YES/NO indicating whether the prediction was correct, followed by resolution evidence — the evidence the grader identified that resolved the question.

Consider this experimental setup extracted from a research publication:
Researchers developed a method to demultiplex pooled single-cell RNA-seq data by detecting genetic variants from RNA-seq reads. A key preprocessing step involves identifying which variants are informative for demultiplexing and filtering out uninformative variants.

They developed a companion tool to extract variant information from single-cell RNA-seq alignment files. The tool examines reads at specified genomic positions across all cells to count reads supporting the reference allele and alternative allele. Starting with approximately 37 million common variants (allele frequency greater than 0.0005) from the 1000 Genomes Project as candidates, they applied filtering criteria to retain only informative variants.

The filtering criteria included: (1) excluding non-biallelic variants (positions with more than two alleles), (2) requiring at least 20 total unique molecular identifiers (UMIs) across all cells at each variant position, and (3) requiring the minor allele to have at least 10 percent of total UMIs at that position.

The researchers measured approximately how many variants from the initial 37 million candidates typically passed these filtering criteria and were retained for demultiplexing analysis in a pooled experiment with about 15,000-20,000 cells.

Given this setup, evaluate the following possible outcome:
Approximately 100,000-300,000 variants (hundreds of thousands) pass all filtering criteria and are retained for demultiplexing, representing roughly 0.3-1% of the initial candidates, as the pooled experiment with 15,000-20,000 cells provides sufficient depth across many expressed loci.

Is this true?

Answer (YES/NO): NO